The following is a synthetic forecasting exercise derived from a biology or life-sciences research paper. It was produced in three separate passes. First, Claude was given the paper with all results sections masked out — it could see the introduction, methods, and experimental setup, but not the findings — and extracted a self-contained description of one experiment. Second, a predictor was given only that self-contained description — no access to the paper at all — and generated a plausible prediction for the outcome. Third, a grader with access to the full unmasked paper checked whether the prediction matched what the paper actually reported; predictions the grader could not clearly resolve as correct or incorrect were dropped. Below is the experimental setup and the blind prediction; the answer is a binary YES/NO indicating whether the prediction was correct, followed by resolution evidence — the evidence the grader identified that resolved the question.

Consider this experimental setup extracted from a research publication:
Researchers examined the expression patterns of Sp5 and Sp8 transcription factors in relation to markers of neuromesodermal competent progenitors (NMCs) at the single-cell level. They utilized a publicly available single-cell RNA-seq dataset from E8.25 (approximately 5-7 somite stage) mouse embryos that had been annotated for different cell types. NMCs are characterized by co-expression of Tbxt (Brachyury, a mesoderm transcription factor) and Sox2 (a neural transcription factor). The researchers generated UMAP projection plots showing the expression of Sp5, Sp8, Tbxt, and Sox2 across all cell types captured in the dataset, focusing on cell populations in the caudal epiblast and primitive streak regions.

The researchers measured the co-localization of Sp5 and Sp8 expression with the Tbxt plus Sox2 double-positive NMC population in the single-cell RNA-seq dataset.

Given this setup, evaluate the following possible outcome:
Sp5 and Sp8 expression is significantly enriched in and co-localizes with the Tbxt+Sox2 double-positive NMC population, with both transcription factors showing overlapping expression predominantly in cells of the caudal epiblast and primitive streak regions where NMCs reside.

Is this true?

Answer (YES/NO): YES